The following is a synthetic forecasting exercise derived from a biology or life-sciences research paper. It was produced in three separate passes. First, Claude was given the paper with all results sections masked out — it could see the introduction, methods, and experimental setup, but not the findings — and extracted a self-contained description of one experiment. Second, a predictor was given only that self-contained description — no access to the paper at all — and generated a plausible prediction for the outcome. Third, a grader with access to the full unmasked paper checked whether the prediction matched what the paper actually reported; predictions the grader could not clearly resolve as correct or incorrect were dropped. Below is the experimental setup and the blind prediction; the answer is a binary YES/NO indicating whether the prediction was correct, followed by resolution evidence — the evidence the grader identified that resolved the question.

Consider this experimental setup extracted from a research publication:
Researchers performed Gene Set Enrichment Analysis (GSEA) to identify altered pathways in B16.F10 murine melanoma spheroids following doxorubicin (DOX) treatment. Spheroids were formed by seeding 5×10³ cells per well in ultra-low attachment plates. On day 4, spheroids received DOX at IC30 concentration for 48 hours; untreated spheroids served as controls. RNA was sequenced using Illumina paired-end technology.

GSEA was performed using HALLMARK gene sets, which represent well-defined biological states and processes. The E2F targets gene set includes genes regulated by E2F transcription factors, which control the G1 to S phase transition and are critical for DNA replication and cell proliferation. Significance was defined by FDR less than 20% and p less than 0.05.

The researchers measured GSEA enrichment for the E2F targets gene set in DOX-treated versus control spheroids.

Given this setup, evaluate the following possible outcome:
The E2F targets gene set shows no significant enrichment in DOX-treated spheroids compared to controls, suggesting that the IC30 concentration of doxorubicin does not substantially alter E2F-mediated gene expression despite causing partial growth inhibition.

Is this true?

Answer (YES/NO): NO